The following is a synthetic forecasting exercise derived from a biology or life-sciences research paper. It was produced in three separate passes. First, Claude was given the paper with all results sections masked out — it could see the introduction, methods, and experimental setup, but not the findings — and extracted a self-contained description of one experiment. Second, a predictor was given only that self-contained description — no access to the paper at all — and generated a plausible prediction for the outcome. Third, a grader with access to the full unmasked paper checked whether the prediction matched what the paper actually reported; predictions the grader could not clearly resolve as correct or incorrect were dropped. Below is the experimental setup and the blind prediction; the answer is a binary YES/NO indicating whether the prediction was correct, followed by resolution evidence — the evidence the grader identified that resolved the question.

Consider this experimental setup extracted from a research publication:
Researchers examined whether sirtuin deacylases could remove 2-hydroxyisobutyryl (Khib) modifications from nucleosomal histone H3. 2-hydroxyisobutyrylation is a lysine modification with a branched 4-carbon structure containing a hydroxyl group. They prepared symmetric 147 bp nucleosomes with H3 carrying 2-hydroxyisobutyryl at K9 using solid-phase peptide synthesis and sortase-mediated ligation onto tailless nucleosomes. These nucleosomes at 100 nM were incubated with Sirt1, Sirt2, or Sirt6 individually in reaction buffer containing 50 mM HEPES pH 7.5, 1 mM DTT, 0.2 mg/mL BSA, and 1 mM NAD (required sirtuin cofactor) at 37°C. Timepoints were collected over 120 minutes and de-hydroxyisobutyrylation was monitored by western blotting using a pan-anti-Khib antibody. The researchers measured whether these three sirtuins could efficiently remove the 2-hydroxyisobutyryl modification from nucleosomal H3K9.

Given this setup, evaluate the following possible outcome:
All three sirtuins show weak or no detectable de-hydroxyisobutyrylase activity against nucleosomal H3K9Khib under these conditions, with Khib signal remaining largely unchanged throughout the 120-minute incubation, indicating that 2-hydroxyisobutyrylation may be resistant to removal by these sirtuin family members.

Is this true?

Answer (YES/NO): YES